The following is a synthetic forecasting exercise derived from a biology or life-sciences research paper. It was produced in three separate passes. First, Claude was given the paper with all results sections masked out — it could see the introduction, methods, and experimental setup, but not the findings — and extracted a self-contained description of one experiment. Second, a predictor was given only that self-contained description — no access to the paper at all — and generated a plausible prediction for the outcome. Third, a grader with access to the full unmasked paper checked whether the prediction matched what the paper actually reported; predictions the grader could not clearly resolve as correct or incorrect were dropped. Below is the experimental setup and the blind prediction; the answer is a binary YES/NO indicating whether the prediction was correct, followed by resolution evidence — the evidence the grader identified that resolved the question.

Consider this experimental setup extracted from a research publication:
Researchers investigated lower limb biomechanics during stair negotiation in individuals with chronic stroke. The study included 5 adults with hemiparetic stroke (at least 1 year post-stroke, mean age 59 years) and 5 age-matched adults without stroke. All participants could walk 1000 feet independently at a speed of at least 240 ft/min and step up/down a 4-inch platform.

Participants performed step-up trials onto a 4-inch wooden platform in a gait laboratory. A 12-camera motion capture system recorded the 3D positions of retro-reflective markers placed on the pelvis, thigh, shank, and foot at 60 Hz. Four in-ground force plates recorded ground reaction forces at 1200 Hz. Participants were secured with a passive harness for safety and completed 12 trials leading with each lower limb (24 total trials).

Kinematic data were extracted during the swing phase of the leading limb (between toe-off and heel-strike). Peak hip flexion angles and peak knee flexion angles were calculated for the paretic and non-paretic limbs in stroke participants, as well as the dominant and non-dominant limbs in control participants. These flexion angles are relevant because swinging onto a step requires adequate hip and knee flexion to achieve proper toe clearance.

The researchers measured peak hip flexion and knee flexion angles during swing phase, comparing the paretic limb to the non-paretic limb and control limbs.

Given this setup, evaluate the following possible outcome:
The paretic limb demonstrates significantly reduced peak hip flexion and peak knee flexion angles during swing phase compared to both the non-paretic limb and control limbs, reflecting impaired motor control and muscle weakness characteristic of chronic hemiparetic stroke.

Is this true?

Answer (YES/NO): NO